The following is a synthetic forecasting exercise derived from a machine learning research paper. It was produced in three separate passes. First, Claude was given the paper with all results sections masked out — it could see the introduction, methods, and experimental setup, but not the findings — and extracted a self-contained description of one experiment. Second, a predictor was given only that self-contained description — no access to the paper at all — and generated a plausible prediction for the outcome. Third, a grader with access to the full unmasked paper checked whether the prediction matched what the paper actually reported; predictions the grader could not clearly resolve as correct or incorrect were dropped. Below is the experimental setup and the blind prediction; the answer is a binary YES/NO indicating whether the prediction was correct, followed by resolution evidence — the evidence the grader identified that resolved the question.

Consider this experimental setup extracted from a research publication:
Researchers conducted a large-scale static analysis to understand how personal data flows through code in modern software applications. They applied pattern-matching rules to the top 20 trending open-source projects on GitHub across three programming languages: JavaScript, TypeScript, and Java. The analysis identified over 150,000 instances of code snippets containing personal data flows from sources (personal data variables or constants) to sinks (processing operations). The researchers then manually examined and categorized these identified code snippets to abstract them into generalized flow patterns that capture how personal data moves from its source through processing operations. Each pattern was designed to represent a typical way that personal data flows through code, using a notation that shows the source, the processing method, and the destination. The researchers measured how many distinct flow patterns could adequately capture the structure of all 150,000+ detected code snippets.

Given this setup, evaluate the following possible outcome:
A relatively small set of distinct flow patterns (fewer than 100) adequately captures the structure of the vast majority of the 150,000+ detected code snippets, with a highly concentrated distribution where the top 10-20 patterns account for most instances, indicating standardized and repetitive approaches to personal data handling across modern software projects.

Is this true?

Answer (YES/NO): YES